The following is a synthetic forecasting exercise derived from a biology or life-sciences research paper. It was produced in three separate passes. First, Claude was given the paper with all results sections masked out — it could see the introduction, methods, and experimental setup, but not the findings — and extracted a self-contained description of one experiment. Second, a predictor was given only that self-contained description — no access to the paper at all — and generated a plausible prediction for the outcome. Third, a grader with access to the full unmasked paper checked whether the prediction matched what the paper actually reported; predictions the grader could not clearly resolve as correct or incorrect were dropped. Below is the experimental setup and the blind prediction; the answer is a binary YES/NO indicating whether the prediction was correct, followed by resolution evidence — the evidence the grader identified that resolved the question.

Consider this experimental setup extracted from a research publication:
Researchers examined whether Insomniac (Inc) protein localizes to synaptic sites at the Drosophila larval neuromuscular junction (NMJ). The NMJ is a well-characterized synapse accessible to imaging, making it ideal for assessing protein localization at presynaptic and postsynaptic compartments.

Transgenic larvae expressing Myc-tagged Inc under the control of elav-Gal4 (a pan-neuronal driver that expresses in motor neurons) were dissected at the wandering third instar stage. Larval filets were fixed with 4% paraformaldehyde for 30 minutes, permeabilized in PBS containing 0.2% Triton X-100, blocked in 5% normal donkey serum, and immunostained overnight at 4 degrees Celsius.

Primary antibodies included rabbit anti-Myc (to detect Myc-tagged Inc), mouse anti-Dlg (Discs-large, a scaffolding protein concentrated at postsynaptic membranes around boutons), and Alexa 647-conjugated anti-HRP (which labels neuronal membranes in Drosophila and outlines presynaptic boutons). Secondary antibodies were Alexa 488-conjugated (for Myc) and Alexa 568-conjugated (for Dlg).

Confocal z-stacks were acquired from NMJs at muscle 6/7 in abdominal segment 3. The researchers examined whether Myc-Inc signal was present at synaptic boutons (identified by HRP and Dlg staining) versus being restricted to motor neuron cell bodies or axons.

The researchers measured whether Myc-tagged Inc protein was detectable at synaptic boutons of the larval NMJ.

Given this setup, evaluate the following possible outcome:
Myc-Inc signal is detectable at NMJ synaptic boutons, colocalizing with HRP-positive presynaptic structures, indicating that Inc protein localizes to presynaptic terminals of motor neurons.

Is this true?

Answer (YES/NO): YES